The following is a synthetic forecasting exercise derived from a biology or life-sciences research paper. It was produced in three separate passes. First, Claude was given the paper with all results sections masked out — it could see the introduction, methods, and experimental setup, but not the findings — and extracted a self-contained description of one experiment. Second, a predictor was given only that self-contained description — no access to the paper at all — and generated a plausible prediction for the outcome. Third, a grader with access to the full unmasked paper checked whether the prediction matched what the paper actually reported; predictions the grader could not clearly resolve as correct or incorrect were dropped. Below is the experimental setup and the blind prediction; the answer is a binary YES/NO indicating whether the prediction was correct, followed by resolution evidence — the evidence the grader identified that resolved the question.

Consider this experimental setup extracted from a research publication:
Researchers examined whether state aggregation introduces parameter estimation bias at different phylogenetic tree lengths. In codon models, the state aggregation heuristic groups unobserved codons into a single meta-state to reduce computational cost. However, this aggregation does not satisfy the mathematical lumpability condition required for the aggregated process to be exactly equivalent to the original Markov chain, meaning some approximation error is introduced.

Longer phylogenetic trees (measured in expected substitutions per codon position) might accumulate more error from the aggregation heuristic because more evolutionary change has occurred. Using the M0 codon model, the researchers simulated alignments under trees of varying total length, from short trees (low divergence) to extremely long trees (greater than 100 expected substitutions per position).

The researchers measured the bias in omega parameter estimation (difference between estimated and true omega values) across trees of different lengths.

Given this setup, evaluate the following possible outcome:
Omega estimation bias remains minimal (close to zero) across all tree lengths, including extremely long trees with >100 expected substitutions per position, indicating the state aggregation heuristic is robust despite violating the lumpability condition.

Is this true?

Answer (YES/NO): NO